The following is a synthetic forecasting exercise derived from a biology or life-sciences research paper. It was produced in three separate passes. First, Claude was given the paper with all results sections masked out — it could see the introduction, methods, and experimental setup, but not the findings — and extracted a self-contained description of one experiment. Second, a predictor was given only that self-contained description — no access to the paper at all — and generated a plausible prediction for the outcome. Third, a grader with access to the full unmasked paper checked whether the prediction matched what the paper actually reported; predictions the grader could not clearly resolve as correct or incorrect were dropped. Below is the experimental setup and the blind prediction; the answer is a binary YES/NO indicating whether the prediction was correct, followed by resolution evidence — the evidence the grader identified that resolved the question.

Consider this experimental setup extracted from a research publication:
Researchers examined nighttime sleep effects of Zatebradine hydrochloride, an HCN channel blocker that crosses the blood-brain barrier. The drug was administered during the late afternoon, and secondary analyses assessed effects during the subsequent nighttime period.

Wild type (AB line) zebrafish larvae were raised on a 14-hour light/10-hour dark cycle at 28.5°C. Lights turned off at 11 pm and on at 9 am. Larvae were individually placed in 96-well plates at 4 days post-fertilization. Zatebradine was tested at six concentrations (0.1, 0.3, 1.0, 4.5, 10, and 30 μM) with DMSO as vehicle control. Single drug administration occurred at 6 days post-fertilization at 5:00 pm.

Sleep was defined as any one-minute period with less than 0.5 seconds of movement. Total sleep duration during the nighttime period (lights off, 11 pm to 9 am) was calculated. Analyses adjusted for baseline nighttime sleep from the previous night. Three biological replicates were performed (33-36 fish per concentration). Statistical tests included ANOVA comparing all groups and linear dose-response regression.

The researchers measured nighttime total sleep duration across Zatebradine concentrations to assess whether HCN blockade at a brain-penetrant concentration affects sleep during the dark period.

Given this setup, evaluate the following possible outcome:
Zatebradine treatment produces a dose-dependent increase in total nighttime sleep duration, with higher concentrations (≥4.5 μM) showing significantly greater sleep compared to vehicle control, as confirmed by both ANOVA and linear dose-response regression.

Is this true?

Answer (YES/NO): NO